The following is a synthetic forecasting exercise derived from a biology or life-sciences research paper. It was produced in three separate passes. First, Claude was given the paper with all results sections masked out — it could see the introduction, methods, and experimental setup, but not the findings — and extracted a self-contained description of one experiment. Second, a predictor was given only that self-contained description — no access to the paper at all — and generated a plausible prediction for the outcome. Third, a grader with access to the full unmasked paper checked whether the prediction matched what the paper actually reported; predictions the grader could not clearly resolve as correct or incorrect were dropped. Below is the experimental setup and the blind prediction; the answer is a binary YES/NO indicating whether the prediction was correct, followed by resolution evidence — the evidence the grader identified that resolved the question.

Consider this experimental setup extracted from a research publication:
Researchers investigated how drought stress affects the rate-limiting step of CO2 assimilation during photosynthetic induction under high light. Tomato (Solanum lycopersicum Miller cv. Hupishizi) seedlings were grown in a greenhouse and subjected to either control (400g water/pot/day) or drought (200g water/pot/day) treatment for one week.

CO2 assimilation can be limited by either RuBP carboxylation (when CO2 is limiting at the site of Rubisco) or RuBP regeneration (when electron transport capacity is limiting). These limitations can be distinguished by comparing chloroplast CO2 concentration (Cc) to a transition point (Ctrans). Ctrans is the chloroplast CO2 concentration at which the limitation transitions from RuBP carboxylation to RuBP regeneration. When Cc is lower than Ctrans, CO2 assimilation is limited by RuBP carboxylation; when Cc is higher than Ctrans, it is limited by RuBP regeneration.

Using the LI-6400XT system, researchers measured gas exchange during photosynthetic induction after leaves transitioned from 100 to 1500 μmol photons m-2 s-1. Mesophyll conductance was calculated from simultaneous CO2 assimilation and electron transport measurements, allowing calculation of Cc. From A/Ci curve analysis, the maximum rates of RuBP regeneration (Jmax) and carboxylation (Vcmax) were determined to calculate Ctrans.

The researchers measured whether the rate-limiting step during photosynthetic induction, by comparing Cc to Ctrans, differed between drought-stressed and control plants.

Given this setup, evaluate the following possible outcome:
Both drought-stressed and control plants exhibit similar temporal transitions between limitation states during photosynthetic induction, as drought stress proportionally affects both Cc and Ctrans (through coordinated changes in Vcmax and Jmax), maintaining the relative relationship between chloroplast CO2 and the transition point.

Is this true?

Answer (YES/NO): NO